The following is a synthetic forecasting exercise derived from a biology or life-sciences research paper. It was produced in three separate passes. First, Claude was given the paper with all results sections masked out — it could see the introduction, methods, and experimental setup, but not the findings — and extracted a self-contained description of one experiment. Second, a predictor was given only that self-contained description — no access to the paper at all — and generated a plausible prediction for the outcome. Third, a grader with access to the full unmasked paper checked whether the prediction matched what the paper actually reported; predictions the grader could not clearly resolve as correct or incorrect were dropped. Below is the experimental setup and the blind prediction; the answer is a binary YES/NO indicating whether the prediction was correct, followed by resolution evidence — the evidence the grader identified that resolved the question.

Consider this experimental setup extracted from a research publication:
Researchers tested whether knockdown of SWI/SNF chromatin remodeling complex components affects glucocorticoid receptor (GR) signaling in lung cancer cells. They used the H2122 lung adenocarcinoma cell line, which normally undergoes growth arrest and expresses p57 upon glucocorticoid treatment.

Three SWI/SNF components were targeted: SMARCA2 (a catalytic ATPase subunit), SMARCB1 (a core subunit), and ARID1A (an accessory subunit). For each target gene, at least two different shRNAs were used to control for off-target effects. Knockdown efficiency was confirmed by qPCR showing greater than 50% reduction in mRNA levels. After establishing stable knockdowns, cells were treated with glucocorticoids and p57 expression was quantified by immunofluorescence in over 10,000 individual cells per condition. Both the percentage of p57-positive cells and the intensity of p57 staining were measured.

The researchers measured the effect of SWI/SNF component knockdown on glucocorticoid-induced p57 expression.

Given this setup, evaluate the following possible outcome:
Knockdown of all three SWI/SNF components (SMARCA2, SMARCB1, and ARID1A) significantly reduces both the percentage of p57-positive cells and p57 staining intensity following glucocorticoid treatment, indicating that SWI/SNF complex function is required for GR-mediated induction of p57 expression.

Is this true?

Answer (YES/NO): YES